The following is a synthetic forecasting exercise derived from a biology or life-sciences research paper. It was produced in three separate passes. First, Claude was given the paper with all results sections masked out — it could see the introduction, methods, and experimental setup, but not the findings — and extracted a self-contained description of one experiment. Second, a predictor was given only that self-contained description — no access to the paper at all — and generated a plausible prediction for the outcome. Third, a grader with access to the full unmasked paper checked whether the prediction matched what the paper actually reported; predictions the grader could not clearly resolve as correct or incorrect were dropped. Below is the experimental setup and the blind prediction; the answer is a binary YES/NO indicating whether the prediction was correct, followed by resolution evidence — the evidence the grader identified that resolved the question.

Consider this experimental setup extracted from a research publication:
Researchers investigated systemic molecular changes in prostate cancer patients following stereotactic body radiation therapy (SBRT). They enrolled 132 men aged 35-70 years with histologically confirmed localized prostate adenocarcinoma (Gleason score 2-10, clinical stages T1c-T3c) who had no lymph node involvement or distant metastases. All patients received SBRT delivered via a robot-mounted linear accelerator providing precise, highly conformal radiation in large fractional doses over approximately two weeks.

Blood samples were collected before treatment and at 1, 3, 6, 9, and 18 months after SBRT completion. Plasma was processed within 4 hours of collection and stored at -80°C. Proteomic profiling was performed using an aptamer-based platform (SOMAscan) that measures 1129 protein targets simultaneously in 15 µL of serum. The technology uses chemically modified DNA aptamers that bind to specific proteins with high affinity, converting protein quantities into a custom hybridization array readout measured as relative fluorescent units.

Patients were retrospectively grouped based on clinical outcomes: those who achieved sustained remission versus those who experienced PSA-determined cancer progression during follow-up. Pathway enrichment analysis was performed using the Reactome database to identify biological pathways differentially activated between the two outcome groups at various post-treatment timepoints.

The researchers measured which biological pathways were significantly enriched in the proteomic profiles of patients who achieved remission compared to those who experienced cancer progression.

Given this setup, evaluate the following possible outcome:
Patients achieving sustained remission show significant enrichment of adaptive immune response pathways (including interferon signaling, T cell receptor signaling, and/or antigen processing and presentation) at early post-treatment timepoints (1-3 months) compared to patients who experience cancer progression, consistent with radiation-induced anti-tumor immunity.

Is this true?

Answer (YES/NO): NO